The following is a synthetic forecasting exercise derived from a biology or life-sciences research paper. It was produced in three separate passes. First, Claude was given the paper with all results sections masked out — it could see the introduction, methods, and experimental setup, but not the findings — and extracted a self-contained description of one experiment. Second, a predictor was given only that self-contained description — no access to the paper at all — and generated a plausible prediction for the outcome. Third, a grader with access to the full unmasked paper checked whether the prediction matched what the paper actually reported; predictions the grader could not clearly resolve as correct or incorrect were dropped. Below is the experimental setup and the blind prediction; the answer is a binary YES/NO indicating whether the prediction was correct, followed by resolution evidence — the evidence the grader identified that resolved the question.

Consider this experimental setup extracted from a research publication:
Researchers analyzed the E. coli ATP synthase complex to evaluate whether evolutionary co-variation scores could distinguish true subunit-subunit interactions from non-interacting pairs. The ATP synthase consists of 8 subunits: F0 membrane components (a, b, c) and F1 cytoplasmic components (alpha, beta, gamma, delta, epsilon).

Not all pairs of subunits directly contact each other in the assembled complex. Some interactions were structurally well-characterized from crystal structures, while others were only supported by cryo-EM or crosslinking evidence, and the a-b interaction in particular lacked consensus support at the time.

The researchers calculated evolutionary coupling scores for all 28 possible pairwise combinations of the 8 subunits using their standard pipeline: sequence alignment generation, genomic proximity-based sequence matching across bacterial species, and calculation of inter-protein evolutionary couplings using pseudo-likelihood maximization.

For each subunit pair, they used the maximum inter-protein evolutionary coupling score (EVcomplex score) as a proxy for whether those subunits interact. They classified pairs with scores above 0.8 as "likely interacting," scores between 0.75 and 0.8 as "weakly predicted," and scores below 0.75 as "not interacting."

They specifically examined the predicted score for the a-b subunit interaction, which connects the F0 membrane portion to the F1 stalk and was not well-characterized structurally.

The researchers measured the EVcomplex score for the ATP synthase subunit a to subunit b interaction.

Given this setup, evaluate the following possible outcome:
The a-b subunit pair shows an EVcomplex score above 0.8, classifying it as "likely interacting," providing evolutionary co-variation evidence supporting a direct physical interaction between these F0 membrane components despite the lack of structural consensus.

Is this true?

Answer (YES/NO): YES